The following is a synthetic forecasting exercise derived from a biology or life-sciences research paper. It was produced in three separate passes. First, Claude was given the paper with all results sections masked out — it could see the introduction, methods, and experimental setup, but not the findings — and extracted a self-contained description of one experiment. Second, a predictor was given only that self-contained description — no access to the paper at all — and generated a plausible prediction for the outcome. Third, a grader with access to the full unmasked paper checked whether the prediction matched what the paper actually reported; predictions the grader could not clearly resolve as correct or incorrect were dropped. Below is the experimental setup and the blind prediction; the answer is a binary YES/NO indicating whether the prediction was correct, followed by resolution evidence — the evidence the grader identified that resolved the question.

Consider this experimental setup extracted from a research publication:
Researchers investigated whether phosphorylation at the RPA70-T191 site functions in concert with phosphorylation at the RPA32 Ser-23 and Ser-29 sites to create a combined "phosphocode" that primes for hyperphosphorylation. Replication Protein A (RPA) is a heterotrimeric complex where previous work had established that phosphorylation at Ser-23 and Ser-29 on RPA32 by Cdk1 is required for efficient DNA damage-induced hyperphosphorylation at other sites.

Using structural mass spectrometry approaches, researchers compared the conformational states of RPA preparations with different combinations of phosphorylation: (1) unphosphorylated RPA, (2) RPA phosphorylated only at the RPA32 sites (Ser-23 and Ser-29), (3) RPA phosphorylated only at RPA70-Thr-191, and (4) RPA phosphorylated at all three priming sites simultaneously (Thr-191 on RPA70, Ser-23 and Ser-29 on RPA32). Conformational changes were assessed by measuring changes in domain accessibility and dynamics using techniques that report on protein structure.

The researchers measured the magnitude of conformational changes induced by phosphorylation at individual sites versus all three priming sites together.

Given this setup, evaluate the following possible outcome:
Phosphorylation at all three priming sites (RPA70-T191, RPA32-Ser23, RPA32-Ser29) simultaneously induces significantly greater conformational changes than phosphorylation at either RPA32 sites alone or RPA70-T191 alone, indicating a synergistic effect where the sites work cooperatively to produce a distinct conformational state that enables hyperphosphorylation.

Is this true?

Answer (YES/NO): YES